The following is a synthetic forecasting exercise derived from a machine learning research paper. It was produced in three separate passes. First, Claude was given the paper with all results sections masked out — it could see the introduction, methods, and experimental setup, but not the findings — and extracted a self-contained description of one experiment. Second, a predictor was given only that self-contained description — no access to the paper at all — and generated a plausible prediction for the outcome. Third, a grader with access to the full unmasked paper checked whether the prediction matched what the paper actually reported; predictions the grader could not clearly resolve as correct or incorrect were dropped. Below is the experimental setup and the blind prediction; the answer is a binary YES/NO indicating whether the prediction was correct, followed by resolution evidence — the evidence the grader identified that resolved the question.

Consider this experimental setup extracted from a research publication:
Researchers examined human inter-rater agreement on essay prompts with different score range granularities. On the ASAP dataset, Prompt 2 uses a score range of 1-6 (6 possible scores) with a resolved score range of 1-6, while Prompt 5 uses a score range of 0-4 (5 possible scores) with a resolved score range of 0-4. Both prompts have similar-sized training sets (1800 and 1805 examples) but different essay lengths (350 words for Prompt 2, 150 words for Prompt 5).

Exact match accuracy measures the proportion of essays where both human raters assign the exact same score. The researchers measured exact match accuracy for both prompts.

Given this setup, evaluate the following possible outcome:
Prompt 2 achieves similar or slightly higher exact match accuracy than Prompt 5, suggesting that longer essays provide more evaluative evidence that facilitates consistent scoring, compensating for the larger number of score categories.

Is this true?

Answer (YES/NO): NO